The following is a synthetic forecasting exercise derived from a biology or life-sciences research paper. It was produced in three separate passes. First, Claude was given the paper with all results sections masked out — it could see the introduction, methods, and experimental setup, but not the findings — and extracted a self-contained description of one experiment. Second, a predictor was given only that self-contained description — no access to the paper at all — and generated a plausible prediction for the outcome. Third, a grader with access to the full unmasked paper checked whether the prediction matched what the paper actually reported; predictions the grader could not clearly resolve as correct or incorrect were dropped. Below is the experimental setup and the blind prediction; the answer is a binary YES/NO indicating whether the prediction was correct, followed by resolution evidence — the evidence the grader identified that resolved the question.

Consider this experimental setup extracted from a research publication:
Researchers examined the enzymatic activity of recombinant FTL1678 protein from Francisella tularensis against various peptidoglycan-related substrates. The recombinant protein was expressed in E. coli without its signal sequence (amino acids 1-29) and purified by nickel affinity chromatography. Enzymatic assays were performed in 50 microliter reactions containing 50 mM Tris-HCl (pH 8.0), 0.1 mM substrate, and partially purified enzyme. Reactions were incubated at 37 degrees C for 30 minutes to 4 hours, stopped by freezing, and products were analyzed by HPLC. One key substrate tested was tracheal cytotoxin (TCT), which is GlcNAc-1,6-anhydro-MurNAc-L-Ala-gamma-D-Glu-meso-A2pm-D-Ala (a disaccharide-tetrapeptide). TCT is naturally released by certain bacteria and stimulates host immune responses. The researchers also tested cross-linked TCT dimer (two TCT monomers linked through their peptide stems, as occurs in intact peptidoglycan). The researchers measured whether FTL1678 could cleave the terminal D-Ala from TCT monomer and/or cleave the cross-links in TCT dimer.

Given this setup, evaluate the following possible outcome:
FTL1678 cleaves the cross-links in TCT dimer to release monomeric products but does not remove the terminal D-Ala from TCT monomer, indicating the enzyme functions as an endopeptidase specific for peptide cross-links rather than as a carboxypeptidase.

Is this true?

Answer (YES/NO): NO